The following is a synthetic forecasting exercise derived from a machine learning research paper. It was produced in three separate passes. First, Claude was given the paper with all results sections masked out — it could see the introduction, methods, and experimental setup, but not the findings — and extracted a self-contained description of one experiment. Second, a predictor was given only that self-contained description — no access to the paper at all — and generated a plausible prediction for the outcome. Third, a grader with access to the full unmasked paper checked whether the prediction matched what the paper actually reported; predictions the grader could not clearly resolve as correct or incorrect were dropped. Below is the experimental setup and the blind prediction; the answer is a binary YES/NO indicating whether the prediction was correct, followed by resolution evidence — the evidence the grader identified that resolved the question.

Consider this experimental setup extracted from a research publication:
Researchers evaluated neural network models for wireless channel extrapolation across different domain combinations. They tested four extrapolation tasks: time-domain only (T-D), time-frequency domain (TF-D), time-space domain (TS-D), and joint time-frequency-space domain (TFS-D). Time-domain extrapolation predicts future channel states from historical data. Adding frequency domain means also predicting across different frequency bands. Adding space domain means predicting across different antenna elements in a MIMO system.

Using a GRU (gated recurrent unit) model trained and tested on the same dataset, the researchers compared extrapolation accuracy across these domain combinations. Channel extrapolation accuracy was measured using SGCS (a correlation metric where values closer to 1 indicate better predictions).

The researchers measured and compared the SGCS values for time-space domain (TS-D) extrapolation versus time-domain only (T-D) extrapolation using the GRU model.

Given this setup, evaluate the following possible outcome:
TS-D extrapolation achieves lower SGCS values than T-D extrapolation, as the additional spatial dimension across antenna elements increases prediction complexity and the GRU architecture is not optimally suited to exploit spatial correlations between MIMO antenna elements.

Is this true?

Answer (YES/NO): YES